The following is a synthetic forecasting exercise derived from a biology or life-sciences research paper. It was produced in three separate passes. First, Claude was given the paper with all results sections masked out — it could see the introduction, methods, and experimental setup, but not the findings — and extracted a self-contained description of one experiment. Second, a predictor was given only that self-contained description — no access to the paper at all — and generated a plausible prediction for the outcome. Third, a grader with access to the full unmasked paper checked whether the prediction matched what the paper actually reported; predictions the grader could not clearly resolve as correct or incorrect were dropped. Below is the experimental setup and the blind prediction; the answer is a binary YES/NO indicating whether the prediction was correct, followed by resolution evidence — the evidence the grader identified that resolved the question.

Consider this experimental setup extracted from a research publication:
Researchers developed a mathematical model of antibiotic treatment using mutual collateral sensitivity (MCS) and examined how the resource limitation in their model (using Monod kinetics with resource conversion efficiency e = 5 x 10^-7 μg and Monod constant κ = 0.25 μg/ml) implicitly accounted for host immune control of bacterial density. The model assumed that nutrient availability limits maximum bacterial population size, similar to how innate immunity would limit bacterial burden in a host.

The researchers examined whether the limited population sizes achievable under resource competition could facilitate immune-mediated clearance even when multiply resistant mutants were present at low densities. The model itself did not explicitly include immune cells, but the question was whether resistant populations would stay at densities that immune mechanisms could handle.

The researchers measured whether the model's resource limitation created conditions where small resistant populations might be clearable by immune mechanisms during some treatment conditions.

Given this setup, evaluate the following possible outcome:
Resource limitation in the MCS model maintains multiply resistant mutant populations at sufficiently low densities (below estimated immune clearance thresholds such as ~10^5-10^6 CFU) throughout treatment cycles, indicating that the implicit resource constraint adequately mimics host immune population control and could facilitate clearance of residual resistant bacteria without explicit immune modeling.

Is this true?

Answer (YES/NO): NO